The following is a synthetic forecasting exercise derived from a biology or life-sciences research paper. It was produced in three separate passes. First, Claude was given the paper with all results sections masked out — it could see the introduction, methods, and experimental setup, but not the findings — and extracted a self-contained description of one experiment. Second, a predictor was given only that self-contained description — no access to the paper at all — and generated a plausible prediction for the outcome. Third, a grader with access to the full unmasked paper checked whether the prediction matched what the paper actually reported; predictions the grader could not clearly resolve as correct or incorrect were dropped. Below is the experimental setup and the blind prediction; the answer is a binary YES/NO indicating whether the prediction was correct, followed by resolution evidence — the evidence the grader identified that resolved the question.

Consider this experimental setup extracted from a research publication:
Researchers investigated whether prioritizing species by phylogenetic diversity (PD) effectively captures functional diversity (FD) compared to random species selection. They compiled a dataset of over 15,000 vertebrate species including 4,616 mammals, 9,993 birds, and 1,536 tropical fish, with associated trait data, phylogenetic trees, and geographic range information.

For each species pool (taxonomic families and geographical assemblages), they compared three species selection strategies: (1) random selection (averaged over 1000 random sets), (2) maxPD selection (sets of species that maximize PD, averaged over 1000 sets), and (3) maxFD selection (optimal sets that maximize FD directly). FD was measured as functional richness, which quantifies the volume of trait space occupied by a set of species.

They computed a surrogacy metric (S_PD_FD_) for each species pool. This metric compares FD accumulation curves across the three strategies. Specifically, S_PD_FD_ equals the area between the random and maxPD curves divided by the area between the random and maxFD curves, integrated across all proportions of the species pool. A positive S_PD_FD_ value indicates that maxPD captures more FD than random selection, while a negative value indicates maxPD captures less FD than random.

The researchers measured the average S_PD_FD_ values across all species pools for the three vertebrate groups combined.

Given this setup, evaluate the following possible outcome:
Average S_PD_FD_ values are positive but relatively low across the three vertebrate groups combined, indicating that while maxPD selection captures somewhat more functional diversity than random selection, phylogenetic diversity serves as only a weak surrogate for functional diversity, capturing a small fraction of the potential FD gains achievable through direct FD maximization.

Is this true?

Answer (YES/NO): YES